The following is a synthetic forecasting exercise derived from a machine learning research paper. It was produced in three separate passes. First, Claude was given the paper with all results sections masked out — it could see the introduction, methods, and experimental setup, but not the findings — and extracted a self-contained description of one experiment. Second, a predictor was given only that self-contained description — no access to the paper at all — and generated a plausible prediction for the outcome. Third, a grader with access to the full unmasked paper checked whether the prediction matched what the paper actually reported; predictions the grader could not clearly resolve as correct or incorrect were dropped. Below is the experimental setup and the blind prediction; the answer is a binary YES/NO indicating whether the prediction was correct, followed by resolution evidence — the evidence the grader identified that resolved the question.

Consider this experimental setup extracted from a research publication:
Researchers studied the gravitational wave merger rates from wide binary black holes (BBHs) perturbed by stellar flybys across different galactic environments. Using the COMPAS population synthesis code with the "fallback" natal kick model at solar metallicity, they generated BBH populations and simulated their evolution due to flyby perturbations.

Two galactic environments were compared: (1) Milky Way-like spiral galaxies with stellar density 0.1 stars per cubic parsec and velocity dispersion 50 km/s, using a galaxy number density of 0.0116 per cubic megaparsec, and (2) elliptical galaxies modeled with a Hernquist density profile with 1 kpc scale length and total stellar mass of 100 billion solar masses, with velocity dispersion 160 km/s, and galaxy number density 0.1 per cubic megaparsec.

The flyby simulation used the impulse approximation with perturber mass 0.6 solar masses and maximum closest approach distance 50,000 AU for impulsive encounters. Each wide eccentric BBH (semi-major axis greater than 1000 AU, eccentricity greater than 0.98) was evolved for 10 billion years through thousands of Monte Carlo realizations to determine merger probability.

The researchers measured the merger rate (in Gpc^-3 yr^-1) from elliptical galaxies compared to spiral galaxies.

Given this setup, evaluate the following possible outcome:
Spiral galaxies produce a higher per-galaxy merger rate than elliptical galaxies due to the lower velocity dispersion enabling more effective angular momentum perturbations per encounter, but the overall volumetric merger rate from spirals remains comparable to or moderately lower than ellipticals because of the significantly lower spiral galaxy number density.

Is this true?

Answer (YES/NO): NO